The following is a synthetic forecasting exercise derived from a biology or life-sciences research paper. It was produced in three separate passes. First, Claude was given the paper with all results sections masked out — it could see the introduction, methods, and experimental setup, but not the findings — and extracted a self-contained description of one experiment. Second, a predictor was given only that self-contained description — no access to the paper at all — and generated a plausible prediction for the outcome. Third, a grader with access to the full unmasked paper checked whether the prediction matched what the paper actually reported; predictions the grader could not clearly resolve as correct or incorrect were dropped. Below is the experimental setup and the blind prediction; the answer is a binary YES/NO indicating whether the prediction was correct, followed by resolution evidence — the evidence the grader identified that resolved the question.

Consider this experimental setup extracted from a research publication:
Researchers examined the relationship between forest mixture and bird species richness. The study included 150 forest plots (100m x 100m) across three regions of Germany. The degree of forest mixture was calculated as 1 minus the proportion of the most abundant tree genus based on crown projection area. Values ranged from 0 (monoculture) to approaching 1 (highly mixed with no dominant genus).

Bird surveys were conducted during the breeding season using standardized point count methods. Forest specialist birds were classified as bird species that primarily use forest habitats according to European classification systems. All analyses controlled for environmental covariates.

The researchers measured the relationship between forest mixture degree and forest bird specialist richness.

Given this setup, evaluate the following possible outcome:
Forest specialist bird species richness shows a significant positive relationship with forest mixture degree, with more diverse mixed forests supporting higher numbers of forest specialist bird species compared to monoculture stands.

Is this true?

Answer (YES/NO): YES